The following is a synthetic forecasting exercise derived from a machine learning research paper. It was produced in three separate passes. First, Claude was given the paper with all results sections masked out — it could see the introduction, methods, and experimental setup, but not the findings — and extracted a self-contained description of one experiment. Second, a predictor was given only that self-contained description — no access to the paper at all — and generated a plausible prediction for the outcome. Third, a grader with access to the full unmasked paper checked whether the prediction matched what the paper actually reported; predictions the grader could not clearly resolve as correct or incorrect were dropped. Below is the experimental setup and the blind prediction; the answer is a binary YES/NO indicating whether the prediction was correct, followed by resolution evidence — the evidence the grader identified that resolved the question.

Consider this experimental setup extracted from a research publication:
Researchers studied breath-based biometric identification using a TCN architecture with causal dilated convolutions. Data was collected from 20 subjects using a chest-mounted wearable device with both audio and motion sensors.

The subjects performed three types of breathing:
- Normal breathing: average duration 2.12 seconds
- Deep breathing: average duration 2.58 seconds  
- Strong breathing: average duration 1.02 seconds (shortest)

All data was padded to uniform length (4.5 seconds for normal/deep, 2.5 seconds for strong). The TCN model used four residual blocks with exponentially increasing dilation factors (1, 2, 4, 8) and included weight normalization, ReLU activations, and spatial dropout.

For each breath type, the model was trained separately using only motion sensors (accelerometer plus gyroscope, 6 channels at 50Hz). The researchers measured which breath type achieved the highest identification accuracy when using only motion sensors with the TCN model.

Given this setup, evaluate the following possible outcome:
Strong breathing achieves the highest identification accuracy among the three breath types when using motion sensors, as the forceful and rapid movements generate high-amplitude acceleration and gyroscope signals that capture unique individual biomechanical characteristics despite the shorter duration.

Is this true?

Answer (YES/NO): NO